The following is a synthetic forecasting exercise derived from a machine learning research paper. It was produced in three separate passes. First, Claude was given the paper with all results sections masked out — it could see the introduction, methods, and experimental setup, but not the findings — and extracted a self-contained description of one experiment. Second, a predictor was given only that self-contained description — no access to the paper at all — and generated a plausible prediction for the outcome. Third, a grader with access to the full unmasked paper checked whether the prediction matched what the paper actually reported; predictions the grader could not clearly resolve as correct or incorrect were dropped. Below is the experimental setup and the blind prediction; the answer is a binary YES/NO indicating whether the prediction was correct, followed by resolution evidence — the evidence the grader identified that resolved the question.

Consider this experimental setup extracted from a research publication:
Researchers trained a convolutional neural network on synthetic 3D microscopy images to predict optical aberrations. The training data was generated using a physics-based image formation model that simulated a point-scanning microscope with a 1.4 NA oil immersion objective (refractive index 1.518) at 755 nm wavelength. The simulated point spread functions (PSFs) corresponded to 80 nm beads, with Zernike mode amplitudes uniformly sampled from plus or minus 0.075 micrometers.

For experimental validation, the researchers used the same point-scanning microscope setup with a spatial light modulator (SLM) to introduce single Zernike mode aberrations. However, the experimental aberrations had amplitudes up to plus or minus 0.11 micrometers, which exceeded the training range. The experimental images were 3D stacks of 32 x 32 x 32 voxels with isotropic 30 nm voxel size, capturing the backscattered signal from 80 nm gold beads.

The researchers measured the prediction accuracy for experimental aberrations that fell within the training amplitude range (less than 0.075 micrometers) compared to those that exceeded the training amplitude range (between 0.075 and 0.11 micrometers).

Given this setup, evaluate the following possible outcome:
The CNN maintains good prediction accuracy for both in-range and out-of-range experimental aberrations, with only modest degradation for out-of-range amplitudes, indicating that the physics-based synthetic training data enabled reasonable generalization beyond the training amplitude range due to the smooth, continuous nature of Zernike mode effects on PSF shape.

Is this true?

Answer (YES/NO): YES